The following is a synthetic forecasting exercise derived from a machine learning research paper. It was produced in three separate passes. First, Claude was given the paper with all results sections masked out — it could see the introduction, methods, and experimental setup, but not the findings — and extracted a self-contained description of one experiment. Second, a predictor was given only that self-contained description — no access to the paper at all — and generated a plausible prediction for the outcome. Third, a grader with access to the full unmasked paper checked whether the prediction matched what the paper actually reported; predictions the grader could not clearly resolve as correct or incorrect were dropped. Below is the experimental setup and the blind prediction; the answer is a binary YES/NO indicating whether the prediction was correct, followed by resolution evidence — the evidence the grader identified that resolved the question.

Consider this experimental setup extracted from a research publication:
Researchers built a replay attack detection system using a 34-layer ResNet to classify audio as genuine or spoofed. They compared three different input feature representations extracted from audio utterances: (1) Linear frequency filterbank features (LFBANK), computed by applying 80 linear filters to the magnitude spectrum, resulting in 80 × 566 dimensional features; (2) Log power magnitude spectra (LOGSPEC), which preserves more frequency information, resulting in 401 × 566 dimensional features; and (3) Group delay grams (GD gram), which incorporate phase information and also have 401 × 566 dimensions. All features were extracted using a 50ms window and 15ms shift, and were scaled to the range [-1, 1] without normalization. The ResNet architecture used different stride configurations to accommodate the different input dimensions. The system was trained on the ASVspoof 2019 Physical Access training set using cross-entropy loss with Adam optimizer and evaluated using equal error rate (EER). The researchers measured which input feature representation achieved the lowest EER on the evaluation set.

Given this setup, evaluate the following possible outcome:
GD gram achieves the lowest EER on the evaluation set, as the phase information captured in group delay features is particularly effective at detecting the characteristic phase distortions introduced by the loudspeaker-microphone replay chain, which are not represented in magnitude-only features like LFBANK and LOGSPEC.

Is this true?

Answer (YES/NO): NO